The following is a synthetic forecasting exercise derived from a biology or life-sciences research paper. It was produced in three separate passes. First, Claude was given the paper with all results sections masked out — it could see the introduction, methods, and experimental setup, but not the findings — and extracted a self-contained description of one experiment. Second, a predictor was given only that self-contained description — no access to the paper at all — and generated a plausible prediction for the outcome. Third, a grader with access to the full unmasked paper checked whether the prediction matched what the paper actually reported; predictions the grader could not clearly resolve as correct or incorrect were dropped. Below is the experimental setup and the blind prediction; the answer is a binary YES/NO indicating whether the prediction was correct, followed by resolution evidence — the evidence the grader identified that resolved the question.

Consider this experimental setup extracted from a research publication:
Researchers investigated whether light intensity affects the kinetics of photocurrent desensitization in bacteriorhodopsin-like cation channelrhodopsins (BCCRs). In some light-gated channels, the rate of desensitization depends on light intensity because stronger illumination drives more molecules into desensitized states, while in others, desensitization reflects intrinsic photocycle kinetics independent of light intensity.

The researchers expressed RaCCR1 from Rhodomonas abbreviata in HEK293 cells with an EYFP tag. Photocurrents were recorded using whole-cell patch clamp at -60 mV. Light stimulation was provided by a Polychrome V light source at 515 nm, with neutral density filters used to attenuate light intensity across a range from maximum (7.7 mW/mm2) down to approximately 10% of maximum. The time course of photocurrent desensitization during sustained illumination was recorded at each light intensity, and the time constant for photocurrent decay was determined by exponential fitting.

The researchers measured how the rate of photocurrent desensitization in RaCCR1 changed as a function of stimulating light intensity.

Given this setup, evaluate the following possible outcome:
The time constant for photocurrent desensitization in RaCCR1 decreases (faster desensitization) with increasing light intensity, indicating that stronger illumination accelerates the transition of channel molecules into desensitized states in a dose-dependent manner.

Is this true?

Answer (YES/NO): NO